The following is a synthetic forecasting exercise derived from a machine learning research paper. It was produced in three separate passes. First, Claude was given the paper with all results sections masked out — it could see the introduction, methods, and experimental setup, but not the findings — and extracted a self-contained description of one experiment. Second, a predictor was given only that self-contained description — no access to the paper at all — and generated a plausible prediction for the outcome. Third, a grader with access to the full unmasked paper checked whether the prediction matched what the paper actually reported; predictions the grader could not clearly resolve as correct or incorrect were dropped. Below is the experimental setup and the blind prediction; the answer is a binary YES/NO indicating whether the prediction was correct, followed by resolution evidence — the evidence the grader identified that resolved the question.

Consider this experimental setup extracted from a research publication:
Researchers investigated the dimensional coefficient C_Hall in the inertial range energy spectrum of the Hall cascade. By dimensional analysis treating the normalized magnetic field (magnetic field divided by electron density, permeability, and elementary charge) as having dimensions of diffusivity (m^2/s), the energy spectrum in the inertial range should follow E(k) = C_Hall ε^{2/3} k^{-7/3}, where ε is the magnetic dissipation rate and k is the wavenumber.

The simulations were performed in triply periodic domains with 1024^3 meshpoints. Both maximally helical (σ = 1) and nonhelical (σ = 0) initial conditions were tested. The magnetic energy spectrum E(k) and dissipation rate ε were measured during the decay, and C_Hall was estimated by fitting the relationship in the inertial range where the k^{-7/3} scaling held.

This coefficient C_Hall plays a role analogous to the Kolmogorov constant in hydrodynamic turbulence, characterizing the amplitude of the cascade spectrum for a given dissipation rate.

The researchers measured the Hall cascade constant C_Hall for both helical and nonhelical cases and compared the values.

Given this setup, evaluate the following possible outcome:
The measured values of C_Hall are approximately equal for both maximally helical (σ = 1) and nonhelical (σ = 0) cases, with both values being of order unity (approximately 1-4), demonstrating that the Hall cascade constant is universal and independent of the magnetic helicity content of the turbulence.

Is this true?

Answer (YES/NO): NO